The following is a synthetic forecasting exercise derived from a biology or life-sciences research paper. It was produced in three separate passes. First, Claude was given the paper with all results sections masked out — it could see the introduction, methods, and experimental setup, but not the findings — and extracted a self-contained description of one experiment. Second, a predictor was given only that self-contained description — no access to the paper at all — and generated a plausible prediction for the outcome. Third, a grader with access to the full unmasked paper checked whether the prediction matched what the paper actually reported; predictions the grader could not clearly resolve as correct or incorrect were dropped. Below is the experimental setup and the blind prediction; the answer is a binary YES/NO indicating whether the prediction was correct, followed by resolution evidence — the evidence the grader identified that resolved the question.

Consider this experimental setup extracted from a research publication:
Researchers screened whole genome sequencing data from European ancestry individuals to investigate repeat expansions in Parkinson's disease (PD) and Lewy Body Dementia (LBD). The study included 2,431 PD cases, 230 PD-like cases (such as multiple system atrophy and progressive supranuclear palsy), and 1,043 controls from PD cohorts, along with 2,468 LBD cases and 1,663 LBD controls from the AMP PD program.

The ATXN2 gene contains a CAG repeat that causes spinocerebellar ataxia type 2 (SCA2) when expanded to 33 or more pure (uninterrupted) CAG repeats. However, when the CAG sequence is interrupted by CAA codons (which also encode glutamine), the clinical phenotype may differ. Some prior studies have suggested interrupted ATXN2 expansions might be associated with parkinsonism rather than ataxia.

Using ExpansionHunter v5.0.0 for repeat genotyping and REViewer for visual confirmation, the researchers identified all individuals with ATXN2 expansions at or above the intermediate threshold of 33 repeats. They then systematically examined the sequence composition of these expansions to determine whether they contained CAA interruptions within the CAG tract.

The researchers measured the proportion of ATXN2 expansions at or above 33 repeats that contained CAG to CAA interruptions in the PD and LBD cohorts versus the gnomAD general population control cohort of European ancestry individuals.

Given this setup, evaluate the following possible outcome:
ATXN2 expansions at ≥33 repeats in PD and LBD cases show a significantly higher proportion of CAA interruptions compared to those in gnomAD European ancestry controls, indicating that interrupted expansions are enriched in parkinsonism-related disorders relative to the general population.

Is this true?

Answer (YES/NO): NO